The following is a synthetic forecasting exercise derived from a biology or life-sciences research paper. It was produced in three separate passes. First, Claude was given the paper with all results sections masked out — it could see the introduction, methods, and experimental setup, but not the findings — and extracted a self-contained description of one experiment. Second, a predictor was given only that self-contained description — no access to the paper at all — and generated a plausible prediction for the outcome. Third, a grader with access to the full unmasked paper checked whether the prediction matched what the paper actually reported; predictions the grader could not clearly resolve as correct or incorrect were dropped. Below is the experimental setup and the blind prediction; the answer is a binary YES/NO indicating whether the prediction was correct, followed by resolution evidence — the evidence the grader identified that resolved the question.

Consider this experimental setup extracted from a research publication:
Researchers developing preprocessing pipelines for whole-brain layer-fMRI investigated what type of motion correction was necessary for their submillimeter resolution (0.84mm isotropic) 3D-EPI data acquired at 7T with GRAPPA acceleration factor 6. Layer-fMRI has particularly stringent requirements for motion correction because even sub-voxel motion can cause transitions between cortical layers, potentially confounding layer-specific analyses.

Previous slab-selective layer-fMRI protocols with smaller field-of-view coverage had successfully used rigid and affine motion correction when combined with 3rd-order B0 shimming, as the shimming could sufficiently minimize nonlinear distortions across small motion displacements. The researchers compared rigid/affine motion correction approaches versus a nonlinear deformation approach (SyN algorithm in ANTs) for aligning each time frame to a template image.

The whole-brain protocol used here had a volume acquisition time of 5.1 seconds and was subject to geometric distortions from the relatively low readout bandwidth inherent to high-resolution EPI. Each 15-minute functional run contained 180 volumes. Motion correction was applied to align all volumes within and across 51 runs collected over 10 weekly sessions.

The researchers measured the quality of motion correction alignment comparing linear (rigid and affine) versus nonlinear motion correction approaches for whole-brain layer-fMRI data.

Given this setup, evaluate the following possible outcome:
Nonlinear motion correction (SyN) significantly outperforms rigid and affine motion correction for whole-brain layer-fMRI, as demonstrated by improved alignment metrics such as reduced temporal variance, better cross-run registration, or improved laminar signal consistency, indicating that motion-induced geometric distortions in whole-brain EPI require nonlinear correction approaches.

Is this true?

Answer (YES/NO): YES